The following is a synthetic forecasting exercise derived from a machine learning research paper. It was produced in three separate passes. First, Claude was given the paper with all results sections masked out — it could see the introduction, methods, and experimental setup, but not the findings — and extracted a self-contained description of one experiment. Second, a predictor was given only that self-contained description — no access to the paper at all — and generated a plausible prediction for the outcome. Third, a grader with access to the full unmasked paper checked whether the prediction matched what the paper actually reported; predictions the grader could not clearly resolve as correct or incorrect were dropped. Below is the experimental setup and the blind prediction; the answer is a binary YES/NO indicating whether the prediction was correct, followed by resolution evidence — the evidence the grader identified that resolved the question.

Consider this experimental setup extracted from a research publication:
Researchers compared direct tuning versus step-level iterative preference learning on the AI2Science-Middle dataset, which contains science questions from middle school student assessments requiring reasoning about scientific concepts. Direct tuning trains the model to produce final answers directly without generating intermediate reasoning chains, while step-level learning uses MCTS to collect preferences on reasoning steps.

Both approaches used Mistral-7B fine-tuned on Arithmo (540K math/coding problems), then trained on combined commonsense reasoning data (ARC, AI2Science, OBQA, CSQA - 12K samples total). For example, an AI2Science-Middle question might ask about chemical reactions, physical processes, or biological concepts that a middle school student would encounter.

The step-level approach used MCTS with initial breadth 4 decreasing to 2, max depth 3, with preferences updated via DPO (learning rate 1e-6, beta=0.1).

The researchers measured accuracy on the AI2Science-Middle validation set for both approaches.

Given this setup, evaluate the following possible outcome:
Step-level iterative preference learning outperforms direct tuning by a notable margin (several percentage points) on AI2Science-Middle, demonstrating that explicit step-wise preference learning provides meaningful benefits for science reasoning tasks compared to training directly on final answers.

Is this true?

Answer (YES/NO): YES